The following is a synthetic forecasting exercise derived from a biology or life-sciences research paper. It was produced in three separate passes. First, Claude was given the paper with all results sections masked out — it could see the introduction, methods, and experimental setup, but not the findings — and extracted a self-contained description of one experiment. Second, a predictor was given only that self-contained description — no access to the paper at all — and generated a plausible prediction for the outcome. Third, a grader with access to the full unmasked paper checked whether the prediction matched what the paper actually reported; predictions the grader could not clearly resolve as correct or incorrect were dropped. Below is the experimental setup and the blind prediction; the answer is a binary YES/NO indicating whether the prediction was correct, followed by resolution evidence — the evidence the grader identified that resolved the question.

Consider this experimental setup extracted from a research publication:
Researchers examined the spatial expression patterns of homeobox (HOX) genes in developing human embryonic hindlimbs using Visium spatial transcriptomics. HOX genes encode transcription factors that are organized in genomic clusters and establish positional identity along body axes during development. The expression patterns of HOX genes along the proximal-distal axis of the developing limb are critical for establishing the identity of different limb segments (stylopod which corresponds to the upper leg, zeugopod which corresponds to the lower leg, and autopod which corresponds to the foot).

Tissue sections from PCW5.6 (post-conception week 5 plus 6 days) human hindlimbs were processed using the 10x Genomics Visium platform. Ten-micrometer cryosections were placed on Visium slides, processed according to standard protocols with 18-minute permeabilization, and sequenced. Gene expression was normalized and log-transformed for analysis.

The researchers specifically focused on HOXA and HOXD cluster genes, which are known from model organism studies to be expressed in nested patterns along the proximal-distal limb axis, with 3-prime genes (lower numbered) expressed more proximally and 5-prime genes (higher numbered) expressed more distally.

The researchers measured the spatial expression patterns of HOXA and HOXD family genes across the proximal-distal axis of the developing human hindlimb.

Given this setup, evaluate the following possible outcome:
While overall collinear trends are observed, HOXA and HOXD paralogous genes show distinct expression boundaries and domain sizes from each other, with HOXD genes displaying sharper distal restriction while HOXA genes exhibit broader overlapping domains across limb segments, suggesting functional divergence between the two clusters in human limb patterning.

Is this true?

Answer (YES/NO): NO